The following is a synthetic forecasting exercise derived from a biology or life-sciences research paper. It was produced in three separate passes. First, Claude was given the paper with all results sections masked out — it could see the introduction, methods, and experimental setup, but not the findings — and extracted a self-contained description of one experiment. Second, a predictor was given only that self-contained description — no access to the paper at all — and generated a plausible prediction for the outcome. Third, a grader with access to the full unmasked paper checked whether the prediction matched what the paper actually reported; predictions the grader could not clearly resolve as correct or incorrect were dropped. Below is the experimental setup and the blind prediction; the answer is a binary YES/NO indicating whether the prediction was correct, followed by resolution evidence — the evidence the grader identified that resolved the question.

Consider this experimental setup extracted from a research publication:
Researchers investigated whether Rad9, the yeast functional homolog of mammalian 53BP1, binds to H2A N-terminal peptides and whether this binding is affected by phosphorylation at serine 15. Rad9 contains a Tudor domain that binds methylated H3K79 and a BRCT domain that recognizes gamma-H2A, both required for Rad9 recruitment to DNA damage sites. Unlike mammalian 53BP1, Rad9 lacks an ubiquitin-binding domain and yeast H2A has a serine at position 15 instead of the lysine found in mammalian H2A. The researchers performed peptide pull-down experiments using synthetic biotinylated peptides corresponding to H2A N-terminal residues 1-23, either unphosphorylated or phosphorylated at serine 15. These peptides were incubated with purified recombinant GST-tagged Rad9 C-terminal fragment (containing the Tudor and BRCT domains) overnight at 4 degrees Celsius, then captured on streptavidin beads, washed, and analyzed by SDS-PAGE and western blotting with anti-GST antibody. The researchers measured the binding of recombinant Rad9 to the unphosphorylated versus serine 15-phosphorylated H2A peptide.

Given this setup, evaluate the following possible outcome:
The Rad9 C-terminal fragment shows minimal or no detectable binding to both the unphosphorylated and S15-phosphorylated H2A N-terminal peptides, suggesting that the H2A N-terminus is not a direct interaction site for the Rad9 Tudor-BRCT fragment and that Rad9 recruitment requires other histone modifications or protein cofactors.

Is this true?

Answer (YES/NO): NO